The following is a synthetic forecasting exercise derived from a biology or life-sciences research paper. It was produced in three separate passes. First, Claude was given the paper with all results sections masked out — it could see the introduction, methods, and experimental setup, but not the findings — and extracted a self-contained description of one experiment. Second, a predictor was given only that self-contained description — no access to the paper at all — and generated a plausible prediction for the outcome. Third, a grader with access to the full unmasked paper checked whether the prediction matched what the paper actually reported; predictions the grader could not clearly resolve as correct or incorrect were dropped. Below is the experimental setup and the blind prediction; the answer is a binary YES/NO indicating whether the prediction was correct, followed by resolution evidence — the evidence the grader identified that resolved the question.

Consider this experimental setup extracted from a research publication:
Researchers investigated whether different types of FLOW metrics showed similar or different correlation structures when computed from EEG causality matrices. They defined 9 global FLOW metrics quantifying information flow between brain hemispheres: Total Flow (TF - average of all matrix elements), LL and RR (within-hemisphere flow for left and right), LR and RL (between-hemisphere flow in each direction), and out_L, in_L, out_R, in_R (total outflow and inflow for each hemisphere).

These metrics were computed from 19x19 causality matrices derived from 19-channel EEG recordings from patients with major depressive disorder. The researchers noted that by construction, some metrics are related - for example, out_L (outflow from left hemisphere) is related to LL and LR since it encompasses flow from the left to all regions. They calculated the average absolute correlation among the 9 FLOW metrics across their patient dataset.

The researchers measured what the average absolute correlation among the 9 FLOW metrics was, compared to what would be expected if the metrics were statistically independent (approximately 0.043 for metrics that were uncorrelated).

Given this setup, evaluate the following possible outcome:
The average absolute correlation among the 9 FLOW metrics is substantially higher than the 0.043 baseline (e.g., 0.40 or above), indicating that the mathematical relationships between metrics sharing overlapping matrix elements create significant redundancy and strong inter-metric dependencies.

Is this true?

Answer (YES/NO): YES